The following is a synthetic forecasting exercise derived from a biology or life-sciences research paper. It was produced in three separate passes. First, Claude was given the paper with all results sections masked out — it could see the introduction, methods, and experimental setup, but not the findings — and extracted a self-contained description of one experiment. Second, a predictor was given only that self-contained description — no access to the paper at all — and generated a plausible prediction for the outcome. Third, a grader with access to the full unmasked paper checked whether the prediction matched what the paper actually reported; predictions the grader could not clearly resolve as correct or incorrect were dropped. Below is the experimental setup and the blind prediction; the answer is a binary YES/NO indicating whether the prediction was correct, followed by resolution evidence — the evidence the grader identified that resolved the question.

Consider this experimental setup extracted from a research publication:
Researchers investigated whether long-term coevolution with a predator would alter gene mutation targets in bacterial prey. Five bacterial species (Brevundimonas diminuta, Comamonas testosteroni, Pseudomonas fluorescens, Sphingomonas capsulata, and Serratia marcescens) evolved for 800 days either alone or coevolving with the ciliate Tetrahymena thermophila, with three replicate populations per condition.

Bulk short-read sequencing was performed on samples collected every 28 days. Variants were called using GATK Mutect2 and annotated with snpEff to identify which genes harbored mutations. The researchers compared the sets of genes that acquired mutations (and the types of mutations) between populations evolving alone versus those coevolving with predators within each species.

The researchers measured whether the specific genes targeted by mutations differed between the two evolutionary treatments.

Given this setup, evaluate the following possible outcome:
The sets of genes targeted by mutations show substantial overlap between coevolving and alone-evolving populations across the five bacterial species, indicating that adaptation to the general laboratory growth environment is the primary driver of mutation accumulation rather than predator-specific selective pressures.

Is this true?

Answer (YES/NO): NO